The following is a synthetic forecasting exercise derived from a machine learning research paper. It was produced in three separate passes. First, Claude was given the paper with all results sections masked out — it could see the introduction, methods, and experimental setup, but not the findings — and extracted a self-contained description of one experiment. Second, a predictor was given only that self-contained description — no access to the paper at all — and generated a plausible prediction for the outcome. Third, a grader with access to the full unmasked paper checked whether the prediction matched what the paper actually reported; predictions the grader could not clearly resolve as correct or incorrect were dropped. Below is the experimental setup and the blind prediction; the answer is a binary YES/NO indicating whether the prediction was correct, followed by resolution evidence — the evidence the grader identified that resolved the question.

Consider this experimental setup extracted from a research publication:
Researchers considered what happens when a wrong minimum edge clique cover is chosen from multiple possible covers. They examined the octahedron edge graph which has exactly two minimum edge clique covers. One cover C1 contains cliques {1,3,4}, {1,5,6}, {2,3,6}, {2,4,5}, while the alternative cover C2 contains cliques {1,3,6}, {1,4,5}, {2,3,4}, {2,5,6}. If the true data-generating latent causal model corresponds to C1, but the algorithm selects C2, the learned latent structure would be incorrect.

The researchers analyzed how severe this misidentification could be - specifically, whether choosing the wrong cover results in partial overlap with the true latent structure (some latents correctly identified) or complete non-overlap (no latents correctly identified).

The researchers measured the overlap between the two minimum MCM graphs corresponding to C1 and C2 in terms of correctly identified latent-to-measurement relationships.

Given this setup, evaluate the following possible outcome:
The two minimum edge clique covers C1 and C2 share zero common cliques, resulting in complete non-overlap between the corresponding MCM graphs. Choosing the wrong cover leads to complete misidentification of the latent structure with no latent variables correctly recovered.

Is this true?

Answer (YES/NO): YES